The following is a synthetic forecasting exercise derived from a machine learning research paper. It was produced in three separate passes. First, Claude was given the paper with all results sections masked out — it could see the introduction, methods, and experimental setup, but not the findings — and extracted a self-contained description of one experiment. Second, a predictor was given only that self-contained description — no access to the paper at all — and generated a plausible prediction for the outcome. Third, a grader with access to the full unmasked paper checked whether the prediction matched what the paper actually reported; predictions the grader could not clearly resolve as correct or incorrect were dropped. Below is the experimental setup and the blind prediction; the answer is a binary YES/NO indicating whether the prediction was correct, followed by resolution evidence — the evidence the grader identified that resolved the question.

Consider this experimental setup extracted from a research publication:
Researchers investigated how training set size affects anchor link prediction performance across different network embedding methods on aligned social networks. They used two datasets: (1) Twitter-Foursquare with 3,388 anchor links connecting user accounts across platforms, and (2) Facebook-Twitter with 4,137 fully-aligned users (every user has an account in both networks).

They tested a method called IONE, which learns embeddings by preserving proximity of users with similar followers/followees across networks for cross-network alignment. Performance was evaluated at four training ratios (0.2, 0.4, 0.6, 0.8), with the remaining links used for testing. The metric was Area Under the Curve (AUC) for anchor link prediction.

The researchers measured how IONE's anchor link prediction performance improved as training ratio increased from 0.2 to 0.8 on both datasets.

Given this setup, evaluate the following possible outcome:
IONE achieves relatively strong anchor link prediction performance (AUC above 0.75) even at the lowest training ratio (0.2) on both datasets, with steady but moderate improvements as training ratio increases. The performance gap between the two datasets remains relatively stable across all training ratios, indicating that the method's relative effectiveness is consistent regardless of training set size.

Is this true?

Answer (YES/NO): NO